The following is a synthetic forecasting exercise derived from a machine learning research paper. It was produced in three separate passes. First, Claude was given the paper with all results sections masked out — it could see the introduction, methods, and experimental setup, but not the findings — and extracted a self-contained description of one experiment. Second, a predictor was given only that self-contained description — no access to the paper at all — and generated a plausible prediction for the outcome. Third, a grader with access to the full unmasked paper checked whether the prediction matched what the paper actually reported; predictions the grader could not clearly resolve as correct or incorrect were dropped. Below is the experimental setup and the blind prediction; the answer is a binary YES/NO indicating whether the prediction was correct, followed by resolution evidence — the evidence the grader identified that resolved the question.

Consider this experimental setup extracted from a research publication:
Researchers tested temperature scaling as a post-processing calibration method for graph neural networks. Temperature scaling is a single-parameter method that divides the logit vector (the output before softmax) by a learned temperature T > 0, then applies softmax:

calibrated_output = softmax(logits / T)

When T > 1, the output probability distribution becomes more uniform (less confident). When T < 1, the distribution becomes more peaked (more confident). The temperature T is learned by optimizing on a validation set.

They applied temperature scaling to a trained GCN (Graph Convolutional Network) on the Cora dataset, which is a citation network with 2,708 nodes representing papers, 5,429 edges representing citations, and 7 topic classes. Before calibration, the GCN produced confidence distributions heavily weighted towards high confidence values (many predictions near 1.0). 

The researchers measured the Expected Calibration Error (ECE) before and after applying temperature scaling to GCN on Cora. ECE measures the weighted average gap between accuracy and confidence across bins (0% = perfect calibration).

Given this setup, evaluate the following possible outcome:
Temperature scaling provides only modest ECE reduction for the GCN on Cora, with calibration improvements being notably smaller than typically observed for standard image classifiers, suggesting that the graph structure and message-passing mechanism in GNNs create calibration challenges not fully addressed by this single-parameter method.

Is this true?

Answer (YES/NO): NO